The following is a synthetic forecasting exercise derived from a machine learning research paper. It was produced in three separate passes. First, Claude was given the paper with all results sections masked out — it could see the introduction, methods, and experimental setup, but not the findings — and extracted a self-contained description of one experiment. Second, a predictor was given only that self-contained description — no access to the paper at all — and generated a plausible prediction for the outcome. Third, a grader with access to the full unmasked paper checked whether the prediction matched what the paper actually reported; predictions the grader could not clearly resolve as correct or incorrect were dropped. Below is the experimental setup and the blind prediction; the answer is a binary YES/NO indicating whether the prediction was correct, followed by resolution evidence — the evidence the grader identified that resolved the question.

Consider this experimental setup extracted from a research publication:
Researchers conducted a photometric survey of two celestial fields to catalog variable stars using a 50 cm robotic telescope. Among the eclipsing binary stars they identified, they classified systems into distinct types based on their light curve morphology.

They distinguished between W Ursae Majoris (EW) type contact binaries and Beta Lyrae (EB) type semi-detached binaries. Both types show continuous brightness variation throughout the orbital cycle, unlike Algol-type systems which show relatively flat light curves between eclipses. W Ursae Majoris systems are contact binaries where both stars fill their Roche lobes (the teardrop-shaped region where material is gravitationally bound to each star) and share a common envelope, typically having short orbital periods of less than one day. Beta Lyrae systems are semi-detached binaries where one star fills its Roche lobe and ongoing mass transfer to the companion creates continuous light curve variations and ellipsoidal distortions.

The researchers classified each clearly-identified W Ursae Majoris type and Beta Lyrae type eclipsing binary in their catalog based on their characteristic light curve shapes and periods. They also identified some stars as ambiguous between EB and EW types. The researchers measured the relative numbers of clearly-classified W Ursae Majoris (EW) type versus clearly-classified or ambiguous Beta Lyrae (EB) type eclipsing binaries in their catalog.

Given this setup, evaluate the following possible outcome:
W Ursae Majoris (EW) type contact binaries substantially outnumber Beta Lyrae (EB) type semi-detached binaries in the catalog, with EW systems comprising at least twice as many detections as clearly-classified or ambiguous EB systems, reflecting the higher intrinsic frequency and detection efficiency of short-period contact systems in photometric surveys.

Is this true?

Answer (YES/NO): YES